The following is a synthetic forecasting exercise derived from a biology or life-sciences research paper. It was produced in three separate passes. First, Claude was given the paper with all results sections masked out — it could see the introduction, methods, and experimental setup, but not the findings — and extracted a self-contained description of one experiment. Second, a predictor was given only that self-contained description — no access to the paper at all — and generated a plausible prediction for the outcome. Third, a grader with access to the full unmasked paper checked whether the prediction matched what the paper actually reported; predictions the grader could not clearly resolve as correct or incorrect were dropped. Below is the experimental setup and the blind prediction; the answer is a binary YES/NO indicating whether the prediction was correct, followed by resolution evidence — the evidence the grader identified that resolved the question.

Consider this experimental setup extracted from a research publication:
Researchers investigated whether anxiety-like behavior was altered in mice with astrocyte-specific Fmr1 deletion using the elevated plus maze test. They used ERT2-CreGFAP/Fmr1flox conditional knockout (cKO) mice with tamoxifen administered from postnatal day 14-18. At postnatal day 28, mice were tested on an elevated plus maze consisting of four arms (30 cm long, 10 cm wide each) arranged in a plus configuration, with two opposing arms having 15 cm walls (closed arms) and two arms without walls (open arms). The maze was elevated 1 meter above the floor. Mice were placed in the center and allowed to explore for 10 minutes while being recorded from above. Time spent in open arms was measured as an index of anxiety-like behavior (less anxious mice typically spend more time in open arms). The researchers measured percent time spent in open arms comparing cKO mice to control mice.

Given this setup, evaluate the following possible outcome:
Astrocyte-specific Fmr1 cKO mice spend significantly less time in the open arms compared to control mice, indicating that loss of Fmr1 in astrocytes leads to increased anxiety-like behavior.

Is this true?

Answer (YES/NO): NO